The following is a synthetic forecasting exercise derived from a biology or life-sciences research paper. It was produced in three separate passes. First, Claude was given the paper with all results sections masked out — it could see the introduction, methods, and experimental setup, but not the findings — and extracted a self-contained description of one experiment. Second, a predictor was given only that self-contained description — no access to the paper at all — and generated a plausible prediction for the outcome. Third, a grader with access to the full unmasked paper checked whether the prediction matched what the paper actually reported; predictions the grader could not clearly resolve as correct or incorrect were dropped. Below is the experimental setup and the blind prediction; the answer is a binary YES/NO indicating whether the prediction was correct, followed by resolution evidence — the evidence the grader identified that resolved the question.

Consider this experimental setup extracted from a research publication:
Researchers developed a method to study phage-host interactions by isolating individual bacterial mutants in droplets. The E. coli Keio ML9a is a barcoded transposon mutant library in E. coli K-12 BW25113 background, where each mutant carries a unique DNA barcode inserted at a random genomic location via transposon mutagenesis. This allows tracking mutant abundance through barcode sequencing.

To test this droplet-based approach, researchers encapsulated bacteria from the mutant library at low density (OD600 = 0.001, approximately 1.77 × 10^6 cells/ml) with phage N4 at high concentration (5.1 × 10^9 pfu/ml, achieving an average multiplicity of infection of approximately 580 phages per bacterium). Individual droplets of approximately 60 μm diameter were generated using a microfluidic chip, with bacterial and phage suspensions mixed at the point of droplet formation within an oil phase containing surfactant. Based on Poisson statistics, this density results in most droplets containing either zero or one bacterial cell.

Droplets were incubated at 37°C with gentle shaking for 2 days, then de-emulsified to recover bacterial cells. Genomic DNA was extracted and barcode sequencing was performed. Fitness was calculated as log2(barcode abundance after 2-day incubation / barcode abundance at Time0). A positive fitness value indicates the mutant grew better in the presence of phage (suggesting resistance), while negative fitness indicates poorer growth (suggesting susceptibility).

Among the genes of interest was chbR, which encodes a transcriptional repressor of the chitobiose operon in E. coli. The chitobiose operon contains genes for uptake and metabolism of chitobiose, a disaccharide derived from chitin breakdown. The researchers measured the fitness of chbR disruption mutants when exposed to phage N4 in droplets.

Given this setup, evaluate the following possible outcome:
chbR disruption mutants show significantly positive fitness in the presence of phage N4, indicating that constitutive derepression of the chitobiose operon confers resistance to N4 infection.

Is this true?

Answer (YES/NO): YES